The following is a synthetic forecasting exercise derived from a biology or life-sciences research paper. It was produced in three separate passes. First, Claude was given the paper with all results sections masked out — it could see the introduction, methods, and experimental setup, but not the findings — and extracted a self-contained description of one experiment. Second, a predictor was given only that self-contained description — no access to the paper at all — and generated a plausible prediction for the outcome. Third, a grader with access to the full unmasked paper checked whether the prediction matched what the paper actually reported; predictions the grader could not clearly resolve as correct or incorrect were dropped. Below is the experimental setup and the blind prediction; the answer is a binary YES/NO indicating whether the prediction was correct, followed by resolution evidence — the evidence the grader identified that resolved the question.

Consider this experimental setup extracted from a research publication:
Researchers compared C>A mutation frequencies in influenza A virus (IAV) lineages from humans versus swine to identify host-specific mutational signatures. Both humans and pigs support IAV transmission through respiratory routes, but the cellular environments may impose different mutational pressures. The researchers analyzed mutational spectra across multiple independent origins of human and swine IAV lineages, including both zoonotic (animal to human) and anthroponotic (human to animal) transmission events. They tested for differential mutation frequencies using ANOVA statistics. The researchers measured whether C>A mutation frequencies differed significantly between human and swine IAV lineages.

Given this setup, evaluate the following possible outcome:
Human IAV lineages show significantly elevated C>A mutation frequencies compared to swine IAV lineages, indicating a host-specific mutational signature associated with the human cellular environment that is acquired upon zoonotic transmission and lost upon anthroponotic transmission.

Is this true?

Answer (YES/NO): YES